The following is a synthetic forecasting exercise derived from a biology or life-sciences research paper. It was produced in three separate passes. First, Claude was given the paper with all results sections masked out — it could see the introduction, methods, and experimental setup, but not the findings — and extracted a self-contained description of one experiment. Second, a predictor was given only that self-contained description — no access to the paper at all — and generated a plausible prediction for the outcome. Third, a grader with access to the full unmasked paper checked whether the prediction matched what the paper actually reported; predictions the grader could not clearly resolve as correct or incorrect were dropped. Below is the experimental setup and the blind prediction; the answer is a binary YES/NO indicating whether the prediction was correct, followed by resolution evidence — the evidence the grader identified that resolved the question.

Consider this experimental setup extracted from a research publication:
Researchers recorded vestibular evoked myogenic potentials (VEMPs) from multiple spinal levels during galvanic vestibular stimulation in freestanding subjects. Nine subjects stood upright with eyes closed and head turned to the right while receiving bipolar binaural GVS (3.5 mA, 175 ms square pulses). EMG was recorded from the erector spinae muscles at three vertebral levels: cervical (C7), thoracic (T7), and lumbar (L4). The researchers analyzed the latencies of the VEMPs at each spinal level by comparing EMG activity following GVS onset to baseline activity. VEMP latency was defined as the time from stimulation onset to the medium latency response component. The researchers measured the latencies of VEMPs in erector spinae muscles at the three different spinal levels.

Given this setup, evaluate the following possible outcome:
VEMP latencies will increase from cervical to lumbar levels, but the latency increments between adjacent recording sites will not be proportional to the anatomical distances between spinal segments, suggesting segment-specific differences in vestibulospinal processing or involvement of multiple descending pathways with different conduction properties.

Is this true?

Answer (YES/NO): NO